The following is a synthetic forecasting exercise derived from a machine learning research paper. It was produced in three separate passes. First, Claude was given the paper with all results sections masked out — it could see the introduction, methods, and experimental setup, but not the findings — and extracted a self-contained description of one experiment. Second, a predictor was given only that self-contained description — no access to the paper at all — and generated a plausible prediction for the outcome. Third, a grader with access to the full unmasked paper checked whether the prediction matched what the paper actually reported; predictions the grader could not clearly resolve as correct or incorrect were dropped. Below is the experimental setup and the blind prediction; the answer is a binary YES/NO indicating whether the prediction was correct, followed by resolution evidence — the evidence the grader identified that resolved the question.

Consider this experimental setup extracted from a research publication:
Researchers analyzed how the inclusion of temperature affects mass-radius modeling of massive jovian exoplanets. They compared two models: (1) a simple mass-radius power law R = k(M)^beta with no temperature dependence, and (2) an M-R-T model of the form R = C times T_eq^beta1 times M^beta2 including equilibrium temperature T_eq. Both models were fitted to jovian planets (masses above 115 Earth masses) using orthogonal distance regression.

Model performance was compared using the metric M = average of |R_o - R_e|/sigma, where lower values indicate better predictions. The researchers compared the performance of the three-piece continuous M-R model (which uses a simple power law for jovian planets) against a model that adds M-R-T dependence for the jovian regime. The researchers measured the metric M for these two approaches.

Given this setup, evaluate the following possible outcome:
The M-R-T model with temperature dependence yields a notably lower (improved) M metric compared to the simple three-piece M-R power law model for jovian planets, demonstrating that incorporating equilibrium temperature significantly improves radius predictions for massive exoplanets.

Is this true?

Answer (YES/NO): YES